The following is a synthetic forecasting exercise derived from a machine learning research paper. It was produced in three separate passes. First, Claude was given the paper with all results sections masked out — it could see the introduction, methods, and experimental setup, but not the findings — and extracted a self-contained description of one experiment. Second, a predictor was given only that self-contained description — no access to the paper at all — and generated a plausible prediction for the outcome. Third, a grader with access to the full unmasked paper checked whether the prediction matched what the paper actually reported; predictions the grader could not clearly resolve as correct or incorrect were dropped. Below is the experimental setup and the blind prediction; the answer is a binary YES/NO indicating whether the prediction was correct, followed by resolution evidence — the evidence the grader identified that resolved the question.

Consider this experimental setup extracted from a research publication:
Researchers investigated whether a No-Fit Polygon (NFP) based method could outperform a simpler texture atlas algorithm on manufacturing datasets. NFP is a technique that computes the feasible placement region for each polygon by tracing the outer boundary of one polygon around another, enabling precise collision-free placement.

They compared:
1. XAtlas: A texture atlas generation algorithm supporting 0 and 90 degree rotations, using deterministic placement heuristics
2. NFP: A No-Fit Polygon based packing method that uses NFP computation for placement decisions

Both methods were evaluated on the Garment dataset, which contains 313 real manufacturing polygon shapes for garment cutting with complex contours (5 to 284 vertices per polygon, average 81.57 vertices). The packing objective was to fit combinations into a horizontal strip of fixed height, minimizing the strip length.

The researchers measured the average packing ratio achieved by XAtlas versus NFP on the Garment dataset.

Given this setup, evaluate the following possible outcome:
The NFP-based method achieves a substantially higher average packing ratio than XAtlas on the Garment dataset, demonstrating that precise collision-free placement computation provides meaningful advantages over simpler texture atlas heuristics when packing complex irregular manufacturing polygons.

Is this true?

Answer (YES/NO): NO